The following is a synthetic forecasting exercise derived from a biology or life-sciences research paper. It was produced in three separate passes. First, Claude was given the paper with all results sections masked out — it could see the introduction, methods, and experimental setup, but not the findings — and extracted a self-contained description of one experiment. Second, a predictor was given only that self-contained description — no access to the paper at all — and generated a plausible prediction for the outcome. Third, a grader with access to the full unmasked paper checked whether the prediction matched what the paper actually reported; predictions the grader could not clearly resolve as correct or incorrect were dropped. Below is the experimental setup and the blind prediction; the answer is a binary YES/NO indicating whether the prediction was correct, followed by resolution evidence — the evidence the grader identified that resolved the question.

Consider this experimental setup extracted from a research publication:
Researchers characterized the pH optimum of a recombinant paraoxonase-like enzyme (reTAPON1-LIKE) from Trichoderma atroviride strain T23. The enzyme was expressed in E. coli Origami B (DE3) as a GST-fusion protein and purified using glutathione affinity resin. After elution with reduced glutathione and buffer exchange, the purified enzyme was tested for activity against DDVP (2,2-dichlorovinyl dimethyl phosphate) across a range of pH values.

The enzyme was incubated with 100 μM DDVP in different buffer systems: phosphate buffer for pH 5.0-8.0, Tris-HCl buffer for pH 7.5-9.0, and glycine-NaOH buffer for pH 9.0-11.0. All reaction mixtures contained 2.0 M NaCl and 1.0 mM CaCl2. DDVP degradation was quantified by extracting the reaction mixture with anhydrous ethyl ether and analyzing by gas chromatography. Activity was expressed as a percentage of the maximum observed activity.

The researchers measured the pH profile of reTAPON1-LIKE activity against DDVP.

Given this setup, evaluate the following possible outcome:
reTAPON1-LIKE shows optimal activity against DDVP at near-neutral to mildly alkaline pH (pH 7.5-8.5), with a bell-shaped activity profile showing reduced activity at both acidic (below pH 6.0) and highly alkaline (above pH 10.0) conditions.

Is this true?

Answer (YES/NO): YES